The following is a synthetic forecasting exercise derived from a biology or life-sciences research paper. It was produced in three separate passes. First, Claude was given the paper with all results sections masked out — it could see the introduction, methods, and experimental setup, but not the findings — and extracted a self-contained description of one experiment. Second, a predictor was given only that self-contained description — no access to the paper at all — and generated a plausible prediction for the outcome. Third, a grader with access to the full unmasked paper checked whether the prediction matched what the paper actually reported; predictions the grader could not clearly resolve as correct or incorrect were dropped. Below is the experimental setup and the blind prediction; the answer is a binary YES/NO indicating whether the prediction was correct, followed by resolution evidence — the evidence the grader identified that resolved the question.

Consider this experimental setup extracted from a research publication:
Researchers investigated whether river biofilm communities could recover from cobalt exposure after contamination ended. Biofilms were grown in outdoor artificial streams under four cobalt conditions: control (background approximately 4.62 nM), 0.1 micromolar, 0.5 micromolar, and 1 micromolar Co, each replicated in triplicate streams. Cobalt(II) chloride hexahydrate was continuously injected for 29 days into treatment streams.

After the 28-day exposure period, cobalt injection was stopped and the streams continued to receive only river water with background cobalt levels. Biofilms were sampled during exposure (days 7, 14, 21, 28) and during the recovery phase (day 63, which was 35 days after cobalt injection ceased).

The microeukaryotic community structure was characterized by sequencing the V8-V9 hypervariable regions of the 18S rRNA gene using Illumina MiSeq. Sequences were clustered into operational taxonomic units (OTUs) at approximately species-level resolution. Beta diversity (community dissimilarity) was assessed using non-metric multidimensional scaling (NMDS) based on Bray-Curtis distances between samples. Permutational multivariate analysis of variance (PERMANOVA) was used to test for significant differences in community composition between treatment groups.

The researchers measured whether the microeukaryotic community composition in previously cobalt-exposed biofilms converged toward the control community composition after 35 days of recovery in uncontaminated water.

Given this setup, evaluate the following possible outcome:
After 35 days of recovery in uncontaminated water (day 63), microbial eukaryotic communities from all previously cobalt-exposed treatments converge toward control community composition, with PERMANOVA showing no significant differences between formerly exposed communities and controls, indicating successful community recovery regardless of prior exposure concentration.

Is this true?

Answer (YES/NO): NO